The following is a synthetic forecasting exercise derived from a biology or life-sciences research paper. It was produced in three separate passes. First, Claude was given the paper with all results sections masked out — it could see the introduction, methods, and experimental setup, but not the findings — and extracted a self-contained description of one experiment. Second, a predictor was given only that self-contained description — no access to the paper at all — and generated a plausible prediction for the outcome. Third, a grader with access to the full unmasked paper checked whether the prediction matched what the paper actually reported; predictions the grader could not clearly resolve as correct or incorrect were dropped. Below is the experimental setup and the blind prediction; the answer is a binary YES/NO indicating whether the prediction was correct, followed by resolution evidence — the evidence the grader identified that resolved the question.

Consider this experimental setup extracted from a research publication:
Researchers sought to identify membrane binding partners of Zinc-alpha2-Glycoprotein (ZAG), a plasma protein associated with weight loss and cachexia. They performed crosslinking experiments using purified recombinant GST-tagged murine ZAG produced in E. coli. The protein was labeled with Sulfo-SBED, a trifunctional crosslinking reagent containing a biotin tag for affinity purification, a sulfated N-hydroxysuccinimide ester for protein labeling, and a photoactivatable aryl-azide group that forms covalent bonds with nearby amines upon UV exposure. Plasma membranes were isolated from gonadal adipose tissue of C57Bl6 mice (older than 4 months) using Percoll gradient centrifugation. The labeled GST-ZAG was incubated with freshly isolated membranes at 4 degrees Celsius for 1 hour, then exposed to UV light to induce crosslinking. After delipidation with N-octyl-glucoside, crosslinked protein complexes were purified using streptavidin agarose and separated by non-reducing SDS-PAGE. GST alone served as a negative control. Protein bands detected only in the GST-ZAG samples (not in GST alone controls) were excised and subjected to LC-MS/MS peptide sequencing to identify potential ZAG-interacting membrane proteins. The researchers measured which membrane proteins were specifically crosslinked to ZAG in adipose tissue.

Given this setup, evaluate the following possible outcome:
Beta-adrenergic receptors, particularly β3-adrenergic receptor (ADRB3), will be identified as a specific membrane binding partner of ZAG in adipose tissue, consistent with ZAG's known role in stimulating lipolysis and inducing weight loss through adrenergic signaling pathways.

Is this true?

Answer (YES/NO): NO